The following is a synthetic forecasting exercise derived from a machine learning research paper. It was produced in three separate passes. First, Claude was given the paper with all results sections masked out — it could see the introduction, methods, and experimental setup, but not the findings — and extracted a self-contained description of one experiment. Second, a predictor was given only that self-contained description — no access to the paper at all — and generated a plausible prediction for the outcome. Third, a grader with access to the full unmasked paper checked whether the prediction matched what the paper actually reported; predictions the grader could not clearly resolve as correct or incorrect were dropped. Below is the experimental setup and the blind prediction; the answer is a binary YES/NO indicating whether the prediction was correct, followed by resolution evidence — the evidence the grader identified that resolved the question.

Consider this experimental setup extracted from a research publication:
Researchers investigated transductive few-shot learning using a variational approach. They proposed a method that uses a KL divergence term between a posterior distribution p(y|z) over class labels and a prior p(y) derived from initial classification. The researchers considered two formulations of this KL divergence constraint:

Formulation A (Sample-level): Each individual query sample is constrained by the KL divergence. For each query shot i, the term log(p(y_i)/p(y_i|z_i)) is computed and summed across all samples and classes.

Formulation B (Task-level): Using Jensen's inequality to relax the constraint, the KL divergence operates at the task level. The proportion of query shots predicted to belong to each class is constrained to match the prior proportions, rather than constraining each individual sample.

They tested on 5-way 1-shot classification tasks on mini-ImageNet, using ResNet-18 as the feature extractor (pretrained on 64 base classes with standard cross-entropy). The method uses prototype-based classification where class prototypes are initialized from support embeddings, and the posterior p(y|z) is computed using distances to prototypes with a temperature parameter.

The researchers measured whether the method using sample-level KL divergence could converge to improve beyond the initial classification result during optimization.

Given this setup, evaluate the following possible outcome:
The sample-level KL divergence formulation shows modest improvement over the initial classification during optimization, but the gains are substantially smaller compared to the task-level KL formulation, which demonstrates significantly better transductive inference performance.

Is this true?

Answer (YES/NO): NO